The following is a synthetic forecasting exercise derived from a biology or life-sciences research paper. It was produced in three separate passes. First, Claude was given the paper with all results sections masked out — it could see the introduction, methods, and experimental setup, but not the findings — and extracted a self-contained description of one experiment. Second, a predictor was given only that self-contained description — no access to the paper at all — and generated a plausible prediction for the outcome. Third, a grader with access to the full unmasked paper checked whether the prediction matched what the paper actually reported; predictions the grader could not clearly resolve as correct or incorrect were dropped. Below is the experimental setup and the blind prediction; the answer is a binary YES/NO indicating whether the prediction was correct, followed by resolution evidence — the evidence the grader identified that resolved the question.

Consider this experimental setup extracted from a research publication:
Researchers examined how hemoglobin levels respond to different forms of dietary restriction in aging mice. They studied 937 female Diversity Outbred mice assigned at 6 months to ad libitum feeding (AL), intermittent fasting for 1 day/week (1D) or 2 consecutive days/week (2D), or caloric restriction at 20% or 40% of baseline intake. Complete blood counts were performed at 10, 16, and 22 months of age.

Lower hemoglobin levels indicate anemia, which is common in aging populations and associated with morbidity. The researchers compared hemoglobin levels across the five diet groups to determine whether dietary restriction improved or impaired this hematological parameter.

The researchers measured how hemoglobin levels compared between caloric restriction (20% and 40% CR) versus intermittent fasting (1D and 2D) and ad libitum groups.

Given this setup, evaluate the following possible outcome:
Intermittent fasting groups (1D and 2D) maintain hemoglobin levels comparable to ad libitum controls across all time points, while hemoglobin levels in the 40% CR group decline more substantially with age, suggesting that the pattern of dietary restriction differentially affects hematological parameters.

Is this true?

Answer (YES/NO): NO